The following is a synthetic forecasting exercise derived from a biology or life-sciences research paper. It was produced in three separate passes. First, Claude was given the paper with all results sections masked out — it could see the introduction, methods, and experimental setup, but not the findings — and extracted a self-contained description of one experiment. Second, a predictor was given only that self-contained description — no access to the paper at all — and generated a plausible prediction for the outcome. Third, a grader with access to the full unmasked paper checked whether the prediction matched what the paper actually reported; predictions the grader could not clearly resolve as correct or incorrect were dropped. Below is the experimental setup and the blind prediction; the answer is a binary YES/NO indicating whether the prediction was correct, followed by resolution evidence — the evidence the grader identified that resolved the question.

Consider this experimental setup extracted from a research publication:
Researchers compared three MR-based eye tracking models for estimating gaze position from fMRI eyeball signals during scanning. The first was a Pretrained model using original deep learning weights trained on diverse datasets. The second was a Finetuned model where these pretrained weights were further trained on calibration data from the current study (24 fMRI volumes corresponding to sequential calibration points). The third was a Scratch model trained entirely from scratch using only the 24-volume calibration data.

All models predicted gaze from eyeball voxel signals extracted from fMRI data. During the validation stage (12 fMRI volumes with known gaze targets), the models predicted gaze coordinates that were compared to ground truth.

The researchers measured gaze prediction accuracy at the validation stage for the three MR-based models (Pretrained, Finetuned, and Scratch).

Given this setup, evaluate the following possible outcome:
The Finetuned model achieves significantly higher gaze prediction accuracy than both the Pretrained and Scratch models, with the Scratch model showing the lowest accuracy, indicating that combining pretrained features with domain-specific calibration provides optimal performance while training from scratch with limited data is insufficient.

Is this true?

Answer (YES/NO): NO